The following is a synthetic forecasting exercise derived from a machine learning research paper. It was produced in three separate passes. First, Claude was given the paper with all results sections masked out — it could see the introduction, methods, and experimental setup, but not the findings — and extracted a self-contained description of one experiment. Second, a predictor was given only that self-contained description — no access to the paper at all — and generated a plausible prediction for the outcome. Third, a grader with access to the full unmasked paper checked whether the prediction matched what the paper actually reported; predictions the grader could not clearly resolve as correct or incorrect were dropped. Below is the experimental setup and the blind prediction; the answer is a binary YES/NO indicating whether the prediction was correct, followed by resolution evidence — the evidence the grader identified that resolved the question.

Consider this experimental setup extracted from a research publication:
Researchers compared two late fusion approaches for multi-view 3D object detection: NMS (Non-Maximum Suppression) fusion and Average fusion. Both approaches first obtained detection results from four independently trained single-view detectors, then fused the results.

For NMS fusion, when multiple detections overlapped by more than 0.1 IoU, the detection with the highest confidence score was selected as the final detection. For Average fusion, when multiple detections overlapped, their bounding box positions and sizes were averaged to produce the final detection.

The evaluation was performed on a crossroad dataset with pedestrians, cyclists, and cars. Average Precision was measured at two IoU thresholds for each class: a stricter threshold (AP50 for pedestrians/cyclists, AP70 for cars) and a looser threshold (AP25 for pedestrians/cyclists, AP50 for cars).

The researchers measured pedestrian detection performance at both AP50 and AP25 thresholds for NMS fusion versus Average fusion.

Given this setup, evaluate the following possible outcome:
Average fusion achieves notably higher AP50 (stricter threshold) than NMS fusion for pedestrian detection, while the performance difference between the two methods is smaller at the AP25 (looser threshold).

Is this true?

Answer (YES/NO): YES